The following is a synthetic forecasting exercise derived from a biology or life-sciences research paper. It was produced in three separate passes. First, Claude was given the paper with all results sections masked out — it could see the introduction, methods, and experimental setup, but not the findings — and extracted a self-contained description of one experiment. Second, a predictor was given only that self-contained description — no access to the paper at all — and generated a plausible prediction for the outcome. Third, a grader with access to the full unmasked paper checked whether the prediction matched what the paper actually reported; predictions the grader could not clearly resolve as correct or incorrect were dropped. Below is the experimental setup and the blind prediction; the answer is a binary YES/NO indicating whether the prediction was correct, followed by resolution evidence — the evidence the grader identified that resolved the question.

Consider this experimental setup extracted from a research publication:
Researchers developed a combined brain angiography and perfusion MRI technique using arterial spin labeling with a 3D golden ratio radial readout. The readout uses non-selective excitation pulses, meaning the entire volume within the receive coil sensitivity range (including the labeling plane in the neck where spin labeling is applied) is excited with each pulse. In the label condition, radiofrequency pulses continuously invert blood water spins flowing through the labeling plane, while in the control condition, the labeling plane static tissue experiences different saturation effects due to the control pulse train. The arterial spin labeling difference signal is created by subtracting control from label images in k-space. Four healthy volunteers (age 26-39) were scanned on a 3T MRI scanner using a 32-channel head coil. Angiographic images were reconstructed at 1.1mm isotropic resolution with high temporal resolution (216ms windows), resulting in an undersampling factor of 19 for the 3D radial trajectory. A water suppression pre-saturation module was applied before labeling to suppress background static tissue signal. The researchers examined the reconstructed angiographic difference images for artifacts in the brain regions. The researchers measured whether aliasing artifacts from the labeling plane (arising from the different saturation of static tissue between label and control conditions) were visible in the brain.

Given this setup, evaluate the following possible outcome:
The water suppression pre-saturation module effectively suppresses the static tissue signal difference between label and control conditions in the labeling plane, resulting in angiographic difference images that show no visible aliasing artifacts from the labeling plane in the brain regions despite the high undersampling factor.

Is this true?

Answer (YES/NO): NO